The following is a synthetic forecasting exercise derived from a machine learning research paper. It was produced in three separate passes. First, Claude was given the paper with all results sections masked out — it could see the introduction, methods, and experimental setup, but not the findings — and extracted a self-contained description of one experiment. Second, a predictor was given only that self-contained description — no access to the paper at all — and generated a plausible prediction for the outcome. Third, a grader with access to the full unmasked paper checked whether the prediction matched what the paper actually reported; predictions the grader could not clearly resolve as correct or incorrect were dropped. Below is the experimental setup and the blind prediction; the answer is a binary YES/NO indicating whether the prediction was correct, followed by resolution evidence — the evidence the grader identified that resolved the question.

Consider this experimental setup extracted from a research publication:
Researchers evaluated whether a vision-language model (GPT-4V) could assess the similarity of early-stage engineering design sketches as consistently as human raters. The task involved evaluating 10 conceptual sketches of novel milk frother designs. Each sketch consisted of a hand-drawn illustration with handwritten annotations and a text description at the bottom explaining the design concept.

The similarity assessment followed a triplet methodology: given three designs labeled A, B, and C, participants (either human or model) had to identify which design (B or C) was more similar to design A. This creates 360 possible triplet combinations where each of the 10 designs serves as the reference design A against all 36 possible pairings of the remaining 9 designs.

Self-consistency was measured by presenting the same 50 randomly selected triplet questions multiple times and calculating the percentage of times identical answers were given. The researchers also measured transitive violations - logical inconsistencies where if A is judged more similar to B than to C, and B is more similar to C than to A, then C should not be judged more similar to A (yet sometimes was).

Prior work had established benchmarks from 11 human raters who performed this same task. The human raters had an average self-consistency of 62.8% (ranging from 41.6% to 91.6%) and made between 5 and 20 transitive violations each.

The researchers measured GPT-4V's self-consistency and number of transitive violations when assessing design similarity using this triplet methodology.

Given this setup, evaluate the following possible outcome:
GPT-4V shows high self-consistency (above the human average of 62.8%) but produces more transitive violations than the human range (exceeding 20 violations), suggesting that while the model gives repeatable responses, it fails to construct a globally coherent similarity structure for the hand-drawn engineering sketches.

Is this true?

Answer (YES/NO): NO